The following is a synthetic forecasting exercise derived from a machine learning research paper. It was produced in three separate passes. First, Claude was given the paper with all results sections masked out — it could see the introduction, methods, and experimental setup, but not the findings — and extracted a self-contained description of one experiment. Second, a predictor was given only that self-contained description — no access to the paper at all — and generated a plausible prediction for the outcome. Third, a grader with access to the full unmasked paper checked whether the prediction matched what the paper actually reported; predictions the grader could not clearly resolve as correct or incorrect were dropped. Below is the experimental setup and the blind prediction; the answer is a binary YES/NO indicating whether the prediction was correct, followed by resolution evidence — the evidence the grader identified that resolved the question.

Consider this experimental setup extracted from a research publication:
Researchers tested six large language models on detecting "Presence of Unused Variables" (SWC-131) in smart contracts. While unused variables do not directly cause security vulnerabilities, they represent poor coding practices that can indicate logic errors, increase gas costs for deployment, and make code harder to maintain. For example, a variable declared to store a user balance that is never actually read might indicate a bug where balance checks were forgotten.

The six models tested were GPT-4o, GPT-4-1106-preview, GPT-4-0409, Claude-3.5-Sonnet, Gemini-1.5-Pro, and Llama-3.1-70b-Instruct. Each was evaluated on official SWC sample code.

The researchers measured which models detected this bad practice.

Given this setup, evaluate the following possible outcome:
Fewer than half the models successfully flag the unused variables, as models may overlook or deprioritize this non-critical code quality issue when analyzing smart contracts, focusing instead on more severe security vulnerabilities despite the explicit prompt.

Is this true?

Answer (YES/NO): NO